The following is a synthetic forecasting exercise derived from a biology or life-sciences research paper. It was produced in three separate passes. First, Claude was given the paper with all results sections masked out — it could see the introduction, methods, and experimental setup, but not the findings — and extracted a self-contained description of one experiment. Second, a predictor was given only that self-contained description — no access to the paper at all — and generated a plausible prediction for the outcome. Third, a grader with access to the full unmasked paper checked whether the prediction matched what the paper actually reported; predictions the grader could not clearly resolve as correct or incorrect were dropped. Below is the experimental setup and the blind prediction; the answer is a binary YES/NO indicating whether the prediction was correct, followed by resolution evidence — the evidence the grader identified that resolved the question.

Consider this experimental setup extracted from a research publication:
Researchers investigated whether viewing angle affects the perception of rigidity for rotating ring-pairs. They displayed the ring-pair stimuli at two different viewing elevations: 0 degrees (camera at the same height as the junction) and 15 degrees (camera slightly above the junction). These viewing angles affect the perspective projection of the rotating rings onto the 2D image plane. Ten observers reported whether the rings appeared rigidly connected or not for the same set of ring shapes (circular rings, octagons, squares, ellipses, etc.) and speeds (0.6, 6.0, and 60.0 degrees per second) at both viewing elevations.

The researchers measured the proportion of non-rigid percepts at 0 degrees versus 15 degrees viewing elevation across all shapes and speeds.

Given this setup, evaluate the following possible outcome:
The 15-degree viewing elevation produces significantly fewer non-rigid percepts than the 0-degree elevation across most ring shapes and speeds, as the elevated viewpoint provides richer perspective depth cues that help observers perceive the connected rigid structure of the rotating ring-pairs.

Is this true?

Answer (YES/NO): NO